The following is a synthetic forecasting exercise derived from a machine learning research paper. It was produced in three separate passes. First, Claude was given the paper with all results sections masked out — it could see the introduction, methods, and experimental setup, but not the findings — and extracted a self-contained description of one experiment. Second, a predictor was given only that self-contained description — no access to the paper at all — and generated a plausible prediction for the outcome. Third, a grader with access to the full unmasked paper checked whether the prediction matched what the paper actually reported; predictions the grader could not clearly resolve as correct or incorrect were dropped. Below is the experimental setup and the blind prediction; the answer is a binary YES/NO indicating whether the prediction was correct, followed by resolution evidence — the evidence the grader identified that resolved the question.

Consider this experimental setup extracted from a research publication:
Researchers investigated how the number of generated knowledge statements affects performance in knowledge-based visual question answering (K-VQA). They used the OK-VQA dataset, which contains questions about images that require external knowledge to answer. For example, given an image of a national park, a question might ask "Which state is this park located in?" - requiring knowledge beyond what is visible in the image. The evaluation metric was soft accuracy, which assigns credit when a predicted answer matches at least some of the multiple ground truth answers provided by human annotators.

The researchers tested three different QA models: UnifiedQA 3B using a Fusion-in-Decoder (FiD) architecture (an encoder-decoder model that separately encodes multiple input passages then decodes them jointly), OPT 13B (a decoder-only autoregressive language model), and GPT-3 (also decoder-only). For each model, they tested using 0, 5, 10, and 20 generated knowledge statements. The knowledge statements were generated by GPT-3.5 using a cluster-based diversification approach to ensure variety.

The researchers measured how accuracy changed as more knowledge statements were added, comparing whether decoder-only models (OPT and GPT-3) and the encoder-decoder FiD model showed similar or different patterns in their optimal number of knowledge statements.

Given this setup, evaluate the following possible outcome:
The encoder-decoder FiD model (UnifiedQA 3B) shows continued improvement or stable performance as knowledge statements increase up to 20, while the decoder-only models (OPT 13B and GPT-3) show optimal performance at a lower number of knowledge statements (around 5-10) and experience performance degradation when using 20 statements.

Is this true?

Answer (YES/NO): NO